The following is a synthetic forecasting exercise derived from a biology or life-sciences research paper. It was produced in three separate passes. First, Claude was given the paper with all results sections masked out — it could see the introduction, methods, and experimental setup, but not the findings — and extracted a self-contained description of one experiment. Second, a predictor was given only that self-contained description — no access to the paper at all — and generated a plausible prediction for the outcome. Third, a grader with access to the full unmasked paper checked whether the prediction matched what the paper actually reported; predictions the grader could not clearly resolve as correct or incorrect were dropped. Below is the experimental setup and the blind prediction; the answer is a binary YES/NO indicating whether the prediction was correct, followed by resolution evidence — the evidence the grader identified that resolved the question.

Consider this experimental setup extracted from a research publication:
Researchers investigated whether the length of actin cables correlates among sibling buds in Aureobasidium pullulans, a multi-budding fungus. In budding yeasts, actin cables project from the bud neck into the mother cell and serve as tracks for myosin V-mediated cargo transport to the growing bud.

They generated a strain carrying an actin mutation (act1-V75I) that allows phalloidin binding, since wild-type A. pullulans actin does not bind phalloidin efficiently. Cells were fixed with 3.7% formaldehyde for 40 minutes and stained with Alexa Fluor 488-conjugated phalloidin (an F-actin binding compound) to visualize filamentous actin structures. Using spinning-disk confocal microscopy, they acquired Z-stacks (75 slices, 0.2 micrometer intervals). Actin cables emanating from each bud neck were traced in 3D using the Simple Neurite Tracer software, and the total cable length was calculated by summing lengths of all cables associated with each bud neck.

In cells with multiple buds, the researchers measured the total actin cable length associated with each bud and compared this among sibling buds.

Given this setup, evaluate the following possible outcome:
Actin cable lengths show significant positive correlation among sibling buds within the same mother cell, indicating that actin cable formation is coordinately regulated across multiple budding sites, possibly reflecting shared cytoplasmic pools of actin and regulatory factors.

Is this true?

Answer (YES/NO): NO